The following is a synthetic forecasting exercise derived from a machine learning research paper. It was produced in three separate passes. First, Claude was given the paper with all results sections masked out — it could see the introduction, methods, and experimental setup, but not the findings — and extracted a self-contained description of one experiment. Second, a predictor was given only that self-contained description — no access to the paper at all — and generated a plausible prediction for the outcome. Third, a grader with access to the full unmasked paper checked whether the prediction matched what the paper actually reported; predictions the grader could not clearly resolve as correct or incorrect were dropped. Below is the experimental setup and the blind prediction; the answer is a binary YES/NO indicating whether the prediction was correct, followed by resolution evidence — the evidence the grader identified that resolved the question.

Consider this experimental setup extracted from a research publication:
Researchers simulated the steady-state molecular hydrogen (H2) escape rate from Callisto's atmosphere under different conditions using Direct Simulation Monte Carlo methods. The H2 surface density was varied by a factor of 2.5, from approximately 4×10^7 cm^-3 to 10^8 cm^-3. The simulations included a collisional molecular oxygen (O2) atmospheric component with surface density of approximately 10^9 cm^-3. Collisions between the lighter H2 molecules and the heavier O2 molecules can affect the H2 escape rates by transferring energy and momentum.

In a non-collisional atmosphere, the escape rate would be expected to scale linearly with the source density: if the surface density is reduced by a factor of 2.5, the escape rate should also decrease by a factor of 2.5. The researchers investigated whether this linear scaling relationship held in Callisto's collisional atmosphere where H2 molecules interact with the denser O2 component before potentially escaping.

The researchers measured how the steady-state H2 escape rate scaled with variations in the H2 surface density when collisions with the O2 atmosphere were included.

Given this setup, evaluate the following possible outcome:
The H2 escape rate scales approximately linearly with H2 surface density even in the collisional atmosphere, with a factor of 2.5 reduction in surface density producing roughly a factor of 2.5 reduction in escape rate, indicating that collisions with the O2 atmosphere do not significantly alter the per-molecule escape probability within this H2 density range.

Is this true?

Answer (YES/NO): NO